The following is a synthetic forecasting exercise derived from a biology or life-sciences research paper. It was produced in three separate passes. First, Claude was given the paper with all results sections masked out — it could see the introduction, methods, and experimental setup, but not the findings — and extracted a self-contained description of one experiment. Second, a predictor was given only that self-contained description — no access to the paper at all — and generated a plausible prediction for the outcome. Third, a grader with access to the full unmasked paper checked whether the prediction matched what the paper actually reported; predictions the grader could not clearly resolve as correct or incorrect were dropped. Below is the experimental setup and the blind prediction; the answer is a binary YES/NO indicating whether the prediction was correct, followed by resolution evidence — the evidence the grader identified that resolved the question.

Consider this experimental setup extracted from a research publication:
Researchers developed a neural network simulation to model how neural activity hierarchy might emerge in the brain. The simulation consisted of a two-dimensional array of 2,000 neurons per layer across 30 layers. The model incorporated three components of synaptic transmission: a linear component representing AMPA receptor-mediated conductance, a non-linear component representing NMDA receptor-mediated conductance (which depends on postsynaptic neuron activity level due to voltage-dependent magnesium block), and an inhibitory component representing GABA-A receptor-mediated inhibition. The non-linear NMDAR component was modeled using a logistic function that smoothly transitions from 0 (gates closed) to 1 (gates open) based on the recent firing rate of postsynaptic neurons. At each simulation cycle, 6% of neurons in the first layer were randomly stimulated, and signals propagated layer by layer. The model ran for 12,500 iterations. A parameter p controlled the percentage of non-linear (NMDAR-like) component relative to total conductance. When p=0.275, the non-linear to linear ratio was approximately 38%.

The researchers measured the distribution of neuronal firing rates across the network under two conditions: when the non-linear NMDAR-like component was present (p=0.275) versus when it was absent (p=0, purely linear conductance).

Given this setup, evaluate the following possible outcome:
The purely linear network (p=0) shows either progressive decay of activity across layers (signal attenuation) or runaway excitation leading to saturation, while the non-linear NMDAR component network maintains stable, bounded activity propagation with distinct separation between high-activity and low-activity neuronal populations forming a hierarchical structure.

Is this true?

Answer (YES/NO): NO